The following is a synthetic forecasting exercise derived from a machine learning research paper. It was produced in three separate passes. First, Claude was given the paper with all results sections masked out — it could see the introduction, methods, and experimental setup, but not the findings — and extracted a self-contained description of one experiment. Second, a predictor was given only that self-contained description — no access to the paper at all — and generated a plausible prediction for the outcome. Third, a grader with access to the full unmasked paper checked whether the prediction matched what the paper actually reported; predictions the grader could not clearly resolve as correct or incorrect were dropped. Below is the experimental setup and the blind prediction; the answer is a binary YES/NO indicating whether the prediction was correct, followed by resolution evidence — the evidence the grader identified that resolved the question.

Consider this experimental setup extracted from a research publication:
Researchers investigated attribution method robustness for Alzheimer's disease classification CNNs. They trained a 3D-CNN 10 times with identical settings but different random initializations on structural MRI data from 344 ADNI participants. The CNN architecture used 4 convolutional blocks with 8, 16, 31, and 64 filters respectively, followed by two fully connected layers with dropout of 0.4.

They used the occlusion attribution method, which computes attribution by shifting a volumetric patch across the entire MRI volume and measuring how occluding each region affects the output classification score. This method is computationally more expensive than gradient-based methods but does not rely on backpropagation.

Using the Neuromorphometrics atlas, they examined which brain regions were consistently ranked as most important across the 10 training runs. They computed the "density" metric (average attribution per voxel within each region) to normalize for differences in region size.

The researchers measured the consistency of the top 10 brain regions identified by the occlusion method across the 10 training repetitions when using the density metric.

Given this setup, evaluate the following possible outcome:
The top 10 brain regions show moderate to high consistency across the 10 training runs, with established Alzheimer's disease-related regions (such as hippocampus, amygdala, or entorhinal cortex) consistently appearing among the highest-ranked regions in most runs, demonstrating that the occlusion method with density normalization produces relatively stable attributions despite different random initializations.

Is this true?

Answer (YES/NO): NO